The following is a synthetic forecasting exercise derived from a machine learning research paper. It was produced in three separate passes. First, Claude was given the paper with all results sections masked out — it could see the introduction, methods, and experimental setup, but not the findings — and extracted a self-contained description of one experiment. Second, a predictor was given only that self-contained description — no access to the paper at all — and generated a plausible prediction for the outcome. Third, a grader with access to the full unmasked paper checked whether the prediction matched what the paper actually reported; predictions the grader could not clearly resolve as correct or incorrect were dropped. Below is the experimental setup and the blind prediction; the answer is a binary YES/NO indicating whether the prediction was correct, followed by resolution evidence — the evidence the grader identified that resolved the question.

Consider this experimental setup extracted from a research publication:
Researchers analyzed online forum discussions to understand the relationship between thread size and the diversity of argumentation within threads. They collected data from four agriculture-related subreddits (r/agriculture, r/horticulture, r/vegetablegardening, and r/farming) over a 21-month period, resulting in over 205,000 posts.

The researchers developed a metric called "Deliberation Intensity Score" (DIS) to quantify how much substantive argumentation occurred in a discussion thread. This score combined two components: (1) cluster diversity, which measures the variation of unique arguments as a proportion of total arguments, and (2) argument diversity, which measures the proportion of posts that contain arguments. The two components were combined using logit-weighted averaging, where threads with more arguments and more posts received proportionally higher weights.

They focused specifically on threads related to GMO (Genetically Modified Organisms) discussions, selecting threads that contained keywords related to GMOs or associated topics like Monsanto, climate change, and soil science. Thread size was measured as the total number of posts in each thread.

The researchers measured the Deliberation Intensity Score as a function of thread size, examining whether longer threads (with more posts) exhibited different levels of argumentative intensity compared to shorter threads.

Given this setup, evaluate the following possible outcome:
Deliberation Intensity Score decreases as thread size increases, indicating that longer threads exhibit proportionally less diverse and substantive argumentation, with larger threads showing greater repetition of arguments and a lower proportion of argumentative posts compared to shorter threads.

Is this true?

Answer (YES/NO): NO